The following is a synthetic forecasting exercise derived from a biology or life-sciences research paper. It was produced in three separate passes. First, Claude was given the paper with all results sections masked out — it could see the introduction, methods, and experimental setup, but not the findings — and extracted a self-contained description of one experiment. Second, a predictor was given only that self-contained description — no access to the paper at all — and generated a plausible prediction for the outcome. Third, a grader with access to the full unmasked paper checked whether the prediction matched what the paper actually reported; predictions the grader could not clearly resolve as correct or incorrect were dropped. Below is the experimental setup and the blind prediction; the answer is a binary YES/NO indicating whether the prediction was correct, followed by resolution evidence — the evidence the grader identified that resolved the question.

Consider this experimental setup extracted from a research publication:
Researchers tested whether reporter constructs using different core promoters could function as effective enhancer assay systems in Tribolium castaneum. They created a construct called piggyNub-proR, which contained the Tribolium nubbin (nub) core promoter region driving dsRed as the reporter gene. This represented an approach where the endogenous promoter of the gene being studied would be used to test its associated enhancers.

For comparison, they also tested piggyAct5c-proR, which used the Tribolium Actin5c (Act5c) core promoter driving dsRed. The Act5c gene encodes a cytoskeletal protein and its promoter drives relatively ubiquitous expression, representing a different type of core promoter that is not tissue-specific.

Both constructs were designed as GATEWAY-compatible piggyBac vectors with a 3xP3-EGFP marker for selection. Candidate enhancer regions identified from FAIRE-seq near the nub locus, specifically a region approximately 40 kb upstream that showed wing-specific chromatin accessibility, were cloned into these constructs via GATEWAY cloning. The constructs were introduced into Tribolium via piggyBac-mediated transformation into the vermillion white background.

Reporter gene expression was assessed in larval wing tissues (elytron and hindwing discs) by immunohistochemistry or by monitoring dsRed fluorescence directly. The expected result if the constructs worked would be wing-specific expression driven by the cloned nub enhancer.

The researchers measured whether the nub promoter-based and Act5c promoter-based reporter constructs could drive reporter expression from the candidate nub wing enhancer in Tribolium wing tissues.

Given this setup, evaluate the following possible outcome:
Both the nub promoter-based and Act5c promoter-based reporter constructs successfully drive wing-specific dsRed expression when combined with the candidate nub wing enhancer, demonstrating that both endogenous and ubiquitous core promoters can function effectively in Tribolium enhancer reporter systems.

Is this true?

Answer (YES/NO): NO